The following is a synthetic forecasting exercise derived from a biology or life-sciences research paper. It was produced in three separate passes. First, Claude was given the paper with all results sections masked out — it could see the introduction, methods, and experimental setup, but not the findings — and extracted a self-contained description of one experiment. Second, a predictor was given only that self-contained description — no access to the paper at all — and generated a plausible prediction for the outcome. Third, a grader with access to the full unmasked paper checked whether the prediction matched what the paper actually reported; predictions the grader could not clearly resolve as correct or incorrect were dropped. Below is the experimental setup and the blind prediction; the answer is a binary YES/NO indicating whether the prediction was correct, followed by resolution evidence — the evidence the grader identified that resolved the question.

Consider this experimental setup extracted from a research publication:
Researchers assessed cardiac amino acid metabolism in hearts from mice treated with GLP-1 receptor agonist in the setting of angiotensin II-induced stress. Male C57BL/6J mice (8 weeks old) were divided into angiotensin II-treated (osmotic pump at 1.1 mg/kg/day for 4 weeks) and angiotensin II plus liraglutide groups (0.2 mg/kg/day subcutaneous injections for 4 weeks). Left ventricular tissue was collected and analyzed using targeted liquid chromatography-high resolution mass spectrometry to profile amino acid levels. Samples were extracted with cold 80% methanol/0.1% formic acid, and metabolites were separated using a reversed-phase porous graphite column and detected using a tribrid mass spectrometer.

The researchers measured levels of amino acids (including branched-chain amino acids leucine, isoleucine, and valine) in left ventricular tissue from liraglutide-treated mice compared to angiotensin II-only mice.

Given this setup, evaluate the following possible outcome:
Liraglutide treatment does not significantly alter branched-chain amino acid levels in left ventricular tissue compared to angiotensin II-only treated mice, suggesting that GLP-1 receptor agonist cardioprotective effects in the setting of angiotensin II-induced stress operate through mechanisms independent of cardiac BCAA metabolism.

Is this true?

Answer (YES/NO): NO